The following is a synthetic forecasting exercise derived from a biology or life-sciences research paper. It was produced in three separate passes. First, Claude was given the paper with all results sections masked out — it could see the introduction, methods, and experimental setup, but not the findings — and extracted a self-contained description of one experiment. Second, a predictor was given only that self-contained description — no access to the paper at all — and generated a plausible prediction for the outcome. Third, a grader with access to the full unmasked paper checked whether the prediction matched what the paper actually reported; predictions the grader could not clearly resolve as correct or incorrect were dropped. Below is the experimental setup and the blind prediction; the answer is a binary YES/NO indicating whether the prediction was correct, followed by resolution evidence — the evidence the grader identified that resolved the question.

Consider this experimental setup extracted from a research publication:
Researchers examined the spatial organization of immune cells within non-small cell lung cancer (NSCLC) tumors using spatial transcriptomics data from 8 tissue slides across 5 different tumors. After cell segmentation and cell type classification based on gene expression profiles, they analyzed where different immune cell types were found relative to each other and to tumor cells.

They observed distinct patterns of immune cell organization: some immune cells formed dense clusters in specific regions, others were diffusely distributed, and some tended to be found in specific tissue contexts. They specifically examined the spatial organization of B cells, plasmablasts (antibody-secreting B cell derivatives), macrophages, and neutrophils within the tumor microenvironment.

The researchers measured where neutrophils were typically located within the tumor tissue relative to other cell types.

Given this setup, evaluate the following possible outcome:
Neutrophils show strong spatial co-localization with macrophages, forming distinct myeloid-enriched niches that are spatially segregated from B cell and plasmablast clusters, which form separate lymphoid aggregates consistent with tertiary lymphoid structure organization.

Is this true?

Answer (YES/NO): NO